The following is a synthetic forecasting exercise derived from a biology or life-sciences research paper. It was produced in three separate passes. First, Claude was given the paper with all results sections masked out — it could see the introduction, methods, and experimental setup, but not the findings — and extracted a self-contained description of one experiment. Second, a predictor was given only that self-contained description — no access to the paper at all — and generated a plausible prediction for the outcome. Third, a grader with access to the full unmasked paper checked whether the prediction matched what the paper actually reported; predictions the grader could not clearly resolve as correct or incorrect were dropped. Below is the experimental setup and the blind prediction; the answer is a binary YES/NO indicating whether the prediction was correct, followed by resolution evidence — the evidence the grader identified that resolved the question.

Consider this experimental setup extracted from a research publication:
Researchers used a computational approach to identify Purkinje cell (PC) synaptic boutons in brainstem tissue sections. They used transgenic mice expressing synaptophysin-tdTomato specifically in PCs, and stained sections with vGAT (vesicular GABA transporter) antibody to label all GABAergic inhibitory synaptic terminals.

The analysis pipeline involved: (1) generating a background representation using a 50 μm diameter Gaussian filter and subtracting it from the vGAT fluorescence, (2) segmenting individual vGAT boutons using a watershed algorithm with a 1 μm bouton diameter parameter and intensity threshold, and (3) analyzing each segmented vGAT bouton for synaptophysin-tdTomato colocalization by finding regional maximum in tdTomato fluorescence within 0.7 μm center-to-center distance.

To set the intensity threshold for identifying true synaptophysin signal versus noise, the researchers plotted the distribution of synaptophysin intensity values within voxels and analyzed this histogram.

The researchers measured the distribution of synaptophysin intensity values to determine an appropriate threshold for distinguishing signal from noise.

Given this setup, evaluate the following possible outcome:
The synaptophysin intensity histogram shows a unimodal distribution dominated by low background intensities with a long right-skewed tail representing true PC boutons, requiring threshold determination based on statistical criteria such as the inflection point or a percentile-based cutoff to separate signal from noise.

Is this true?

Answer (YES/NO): NO